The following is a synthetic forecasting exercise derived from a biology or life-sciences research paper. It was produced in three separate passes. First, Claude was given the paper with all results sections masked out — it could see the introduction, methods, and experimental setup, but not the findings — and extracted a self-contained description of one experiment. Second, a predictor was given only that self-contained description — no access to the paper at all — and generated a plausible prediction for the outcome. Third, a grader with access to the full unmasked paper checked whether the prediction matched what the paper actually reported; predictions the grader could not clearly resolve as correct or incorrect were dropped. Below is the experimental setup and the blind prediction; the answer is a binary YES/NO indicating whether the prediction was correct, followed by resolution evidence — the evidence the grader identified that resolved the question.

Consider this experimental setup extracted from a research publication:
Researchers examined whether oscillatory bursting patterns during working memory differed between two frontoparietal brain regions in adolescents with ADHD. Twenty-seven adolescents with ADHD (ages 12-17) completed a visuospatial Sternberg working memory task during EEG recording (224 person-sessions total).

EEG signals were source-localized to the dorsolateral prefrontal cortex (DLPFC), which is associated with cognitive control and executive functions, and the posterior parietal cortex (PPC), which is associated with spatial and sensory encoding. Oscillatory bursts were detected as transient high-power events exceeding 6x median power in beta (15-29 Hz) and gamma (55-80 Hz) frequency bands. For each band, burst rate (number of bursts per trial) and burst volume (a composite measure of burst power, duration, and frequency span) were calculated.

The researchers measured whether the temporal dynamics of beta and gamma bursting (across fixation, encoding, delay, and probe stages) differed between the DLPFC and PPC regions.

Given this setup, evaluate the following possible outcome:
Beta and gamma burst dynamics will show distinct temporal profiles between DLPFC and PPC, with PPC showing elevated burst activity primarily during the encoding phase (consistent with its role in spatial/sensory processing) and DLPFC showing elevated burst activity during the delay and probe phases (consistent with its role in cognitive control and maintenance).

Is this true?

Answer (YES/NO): NO